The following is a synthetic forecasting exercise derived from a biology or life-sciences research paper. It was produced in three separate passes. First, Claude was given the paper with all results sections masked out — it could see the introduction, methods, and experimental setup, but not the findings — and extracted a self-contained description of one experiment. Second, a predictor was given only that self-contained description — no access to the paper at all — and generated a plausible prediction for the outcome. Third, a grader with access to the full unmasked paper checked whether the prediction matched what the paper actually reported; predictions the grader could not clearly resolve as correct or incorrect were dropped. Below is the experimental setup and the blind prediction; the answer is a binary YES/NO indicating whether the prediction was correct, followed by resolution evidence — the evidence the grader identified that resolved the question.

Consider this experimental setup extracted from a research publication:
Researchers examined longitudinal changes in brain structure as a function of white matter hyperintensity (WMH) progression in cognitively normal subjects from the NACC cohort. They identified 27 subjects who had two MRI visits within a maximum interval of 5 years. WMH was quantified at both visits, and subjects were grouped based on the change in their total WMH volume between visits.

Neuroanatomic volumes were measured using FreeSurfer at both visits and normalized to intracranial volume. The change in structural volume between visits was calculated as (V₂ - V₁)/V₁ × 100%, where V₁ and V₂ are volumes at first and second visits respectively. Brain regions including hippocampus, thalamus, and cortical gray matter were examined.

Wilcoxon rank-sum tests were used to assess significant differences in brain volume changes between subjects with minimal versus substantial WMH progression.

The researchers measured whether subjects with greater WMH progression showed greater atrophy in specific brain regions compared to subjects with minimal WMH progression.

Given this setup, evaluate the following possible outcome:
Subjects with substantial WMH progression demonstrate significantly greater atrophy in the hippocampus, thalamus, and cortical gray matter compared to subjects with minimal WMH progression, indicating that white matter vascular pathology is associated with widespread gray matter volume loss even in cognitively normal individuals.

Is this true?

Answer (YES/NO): NO